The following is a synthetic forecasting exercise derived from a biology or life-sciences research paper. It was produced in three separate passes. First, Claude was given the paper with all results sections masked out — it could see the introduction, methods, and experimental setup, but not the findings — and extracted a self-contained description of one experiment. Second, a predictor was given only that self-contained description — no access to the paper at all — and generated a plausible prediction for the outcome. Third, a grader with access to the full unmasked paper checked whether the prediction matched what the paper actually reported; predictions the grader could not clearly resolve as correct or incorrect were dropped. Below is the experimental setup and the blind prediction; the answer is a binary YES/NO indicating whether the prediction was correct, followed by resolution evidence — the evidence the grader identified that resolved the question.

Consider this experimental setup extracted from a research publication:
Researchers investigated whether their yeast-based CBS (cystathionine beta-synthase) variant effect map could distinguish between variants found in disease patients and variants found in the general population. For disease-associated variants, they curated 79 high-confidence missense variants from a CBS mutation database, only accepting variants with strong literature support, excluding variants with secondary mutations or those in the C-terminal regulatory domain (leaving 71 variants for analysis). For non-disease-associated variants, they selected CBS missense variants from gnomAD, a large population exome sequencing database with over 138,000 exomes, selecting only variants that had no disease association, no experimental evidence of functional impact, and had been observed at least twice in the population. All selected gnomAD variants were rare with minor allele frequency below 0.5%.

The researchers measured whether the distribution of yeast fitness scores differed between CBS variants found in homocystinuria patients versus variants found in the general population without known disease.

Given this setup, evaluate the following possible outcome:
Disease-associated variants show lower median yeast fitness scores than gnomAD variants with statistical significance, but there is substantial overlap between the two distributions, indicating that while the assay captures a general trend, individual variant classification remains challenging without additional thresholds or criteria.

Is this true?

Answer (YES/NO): NO